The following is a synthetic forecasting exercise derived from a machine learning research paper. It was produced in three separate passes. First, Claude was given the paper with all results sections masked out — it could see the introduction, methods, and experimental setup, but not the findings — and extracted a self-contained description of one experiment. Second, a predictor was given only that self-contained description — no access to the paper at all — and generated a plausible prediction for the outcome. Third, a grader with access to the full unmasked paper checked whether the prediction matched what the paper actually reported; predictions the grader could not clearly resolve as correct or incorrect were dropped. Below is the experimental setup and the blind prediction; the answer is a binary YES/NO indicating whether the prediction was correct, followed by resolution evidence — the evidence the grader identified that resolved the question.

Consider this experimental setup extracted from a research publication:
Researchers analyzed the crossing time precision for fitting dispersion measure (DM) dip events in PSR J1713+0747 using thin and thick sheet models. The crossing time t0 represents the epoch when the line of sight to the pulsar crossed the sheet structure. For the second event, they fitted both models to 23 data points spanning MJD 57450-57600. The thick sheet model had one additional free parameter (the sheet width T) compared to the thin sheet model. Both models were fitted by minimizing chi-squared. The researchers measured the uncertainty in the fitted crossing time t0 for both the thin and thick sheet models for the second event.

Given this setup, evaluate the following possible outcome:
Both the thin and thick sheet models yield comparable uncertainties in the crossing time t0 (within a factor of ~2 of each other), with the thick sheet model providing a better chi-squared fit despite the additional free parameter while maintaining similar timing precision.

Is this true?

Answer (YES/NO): NO